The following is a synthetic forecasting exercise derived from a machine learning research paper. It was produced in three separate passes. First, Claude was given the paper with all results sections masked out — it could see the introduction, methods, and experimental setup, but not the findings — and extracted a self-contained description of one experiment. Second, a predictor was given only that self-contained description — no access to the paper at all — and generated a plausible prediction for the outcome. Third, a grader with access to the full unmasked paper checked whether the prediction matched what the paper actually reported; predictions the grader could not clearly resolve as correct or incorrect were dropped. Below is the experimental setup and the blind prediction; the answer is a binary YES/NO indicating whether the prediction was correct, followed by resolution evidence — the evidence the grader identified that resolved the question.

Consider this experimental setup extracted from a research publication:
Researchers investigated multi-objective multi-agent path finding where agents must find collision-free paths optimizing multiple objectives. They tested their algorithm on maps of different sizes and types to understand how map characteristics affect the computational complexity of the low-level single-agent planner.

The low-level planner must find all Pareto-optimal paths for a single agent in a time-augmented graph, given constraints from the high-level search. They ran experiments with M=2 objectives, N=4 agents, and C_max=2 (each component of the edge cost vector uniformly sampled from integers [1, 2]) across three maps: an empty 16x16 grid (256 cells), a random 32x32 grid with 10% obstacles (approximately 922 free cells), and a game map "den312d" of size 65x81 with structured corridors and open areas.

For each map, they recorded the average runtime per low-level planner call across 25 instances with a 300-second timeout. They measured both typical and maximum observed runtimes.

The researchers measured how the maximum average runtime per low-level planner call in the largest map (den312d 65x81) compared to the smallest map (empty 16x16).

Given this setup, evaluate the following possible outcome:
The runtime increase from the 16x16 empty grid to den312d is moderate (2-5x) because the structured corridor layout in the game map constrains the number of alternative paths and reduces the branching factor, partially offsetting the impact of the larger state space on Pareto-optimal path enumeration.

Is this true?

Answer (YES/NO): NO